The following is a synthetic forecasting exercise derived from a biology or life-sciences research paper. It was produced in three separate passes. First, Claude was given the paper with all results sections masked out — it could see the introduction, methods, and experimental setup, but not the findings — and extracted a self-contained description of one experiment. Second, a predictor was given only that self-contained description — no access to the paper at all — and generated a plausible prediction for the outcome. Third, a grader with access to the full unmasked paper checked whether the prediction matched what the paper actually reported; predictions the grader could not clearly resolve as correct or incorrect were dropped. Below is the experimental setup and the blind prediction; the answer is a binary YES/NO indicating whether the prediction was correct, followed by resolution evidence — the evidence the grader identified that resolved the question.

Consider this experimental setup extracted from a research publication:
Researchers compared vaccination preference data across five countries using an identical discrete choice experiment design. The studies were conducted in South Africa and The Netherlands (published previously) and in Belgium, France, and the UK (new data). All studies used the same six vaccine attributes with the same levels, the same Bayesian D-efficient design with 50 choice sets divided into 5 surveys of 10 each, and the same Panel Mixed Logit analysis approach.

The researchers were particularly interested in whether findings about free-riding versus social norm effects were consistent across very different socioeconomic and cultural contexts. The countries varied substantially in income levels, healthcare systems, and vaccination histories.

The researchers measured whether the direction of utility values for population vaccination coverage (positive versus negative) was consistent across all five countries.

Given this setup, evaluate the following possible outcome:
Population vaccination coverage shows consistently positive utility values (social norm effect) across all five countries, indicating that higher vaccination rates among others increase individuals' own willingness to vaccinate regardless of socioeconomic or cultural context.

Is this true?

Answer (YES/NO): YES